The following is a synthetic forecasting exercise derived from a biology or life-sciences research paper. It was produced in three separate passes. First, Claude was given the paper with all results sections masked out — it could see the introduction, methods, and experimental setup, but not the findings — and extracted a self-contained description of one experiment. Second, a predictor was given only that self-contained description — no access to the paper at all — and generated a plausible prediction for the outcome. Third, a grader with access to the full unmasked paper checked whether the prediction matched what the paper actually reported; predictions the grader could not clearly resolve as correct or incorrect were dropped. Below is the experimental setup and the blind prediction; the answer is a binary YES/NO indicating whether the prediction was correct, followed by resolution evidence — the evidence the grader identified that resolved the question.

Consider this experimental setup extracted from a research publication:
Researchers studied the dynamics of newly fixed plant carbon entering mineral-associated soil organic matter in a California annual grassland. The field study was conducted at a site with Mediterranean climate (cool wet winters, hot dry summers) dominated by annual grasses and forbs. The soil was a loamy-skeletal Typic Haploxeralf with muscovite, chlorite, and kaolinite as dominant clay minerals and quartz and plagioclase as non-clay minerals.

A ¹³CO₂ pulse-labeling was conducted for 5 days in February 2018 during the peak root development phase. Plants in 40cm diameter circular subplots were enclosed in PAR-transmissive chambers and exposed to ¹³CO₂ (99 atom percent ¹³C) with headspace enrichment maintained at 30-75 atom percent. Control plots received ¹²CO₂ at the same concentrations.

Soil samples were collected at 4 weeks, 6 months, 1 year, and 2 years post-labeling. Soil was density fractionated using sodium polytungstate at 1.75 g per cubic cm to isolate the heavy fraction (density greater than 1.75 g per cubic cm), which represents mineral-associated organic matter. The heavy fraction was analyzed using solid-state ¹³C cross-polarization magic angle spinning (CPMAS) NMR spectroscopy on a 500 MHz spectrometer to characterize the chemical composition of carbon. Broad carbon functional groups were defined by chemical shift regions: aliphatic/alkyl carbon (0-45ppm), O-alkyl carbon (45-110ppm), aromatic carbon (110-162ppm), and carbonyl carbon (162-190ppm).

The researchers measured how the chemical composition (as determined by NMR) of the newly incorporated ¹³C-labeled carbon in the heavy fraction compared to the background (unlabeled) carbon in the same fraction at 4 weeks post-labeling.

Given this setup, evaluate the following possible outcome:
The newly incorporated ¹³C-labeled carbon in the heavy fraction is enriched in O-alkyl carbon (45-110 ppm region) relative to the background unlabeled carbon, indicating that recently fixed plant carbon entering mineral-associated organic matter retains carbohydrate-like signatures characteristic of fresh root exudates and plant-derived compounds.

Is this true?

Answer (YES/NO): NO